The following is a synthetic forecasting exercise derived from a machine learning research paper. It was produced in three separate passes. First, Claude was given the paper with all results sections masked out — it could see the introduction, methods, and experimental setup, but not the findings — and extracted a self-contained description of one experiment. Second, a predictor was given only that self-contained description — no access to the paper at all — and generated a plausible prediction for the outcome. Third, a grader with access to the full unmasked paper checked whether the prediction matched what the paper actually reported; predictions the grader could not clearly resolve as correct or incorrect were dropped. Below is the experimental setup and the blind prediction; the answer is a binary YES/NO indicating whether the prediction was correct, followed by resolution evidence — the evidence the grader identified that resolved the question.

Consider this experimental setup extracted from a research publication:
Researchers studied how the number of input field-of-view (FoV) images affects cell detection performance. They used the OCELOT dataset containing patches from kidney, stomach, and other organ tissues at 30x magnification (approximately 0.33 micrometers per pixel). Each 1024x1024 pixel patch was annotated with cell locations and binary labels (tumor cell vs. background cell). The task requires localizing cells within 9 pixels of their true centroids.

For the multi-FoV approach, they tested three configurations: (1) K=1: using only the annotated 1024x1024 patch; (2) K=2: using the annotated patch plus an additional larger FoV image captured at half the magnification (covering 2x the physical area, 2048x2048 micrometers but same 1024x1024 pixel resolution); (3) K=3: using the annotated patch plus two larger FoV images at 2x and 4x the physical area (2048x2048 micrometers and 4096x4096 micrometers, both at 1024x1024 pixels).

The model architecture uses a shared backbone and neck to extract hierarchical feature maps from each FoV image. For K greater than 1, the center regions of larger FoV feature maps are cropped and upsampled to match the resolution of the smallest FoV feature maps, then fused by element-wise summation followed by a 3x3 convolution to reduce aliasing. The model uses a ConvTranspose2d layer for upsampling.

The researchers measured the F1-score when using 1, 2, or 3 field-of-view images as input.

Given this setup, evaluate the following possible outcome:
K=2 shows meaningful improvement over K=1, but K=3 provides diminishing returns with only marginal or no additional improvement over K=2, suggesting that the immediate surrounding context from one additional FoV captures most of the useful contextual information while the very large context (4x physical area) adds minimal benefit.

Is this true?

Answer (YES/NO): NO